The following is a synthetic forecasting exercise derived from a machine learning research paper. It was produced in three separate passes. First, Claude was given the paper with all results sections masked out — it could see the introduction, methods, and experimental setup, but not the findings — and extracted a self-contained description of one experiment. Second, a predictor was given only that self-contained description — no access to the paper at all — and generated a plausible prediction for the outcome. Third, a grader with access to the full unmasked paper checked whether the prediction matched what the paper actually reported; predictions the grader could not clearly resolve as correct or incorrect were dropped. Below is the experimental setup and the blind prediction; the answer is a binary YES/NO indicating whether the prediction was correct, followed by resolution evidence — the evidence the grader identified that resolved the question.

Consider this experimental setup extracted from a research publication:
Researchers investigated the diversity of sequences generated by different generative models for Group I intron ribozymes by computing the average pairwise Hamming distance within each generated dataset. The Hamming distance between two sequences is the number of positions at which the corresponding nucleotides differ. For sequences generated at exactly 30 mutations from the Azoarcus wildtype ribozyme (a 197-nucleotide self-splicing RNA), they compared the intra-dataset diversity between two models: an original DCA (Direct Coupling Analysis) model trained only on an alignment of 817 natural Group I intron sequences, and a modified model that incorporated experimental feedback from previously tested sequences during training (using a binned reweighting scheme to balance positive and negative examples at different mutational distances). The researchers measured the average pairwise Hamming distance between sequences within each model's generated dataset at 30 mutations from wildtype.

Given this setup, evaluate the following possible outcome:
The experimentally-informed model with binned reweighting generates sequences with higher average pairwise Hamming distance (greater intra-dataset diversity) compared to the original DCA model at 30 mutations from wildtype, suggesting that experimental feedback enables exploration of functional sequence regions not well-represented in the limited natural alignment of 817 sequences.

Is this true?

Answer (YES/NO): NO